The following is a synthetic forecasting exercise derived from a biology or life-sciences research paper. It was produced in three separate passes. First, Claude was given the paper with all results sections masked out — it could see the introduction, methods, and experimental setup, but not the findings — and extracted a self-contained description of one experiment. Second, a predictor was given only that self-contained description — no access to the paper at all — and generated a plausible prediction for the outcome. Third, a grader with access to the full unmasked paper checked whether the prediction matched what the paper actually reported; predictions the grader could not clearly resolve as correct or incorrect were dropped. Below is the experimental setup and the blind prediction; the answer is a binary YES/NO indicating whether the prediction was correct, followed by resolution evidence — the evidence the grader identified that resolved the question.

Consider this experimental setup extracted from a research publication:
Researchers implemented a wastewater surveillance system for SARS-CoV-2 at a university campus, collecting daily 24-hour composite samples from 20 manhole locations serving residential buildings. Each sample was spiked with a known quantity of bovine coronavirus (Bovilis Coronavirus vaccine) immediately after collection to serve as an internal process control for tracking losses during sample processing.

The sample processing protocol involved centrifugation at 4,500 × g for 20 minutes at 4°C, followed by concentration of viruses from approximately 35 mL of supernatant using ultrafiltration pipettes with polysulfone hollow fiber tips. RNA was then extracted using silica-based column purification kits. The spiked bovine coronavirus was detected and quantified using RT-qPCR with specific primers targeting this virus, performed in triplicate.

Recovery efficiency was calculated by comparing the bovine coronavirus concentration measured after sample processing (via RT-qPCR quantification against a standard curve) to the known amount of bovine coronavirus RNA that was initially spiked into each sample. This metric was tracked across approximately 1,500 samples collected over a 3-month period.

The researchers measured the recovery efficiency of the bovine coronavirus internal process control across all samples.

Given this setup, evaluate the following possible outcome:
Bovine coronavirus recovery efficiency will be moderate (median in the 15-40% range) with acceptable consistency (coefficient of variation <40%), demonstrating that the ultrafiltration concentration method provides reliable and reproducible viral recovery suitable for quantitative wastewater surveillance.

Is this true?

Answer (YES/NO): NO